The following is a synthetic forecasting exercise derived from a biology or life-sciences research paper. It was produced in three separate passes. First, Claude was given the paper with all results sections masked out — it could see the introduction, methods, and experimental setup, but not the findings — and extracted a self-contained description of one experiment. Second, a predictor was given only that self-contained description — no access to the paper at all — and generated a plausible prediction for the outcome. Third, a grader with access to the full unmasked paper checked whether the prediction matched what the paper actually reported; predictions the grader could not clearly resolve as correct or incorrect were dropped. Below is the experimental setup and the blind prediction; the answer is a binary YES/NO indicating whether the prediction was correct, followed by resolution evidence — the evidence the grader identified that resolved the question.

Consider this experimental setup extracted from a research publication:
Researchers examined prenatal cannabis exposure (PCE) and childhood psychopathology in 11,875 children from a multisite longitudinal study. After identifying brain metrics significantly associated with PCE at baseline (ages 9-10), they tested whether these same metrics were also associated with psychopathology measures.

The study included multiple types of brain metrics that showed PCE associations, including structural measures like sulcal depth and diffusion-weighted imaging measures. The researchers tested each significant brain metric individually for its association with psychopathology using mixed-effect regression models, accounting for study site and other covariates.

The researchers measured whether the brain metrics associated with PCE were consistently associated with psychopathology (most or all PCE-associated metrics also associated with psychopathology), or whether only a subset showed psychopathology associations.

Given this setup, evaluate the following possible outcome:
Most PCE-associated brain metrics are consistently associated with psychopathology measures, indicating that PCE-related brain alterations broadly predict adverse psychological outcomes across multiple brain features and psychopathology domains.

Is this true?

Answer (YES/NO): NO